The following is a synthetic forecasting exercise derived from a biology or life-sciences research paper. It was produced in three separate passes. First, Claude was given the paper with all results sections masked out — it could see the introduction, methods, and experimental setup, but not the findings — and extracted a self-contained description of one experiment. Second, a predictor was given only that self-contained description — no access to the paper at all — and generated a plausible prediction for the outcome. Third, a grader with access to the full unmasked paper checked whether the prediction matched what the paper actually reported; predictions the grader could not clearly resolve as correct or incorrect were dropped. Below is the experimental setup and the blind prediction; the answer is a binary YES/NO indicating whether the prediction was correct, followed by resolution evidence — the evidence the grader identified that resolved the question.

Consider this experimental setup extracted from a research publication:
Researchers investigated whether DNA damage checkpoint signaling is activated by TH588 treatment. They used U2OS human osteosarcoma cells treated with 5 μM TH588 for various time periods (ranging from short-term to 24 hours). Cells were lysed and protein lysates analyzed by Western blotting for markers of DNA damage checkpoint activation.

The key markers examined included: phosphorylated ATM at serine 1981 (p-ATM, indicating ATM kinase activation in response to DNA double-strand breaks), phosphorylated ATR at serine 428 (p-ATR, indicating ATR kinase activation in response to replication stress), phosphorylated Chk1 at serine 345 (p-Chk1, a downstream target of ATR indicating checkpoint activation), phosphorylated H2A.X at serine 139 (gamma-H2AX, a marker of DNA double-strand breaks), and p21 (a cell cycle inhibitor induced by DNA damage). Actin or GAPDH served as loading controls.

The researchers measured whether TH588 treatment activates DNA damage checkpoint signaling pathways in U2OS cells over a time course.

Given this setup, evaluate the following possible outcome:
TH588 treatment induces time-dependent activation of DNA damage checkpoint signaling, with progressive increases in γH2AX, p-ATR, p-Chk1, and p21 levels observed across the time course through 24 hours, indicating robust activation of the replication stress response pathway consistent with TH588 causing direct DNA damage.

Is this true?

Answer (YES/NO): NO